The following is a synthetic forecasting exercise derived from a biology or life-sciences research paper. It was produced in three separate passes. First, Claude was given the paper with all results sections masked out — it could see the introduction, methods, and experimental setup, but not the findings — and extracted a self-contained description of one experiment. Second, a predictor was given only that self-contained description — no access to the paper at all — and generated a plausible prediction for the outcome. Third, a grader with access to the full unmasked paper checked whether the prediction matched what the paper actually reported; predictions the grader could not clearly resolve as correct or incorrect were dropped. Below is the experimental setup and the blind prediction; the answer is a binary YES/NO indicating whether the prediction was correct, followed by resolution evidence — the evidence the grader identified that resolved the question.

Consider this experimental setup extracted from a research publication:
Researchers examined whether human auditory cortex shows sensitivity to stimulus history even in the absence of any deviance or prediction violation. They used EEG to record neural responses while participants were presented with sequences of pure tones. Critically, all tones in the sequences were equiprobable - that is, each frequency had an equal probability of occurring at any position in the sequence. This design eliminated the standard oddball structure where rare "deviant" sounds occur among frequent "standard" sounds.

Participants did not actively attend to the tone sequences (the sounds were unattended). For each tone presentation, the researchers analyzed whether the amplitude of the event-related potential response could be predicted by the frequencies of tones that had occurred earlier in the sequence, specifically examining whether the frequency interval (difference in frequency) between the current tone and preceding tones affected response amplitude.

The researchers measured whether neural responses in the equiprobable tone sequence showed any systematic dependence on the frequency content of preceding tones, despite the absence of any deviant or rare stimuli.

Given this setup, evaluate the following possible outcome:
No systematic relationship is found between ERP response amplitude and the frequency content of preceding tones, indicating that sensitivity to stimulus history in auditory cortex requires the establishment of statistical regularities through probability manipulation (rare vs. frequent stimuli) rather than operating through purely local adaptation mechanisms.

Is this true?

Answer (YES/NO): NO